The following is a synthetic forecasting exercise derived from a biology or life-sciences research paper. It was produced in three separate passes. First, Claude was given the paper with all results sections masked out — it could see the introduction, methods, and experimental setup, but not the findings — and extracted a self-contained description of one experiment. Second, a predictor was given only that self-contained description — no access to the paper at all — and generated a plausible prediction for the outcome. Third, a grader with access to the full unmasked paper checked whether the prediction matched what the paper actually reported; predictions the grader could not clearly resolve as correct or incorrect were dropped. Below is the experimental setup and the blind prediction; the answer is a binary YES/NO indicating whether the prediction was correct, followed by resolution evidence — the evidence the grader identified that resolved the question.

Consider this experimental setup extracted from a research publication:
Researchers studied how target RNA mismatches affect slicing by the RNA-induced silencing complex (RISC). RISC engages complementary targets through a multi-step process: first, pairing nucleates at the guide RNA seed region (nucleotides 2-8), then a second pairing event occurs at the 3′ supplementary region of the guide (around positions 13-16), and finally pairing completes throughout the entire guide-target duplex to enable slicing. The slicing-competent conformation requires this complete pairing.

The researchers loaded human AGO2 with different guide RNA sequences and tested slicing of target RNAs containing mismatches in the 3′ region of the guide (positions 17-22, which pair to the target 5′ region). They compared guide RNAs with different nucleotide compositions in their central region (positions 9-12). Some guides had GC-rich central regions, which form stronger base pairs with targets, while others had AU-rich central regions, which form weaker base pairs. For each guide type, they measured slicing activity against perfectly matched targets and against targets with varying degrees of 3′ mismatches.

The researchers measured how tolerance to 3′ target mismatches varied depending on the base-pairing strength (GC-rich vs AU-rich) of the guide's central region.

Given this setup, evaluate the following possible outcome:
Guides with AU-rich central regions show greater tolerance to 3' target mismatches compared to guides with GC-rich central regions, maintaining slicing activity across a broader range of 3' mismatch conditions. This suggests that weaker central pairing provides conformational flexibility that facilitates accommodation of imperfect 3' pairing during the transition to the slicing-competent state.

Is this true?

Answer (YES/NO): NO